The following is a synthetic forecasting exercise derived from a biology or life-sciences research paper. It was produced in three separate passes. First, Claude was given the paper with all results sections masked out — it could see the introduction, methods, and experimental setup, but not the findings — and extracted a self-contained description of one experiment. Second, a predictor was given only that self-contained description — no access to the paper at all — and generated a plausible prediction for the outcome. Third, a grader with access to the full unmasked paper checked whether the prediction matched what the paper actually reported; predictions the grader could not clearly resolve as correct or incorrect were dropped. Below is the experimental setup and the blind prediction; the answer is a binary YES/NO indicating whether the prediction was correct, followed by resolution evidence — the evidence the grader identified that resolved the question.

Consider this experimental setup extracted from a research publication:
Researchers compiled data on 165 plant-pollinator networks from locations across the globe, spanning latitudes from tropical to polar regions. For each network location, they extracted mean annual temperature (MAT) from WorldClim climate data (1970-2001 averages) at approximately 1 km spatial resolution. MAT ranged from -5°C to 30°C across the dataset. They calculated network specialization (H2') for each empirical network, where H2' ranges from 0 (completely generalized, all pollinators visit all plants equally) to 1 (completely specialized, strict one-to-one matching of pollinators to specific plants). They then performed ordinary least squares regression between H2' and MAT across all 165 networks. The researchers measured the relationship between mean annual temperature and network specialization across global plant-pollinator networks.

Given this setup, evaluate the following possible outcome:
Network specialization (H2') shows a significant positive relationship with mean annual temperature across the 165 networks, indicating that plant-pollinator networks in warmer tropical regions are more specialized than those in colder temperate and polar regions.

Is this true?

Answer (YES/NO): NO